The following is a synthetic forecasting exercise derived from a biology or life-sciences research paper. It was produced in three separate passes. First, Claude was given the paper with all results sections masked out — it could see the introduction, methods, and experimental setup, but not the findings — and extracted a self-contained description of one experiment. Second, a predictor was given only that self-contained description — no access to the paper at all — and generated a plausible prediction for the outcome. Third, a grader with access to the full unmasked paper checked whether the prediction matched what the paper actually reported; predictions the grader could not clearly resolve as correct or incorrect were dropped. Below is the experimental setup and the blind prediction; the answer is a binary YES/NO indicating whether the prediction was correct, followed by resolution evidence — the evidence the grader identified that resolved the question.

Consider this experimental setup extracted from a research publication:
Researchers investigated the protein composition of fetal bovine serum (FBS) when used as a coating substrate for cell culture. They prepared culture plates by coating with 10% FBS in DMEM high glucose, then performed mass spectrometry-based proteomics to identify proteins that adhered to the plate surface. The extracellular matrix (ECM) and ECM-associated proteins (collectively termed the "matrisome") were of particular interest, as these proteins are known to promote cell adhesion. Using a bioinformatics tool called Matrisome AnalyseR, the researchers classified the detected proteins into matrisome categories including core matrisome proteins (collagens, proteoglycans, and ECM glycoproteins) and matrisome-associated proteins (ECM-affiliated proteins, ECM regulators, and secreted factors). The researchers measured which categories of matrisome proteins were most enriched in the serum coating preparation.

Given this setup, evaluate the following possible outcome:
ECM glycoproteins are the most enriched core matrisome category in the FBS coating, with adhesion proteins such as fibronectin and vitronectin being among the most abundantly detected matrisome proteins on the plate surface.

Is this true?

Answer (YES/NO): YES